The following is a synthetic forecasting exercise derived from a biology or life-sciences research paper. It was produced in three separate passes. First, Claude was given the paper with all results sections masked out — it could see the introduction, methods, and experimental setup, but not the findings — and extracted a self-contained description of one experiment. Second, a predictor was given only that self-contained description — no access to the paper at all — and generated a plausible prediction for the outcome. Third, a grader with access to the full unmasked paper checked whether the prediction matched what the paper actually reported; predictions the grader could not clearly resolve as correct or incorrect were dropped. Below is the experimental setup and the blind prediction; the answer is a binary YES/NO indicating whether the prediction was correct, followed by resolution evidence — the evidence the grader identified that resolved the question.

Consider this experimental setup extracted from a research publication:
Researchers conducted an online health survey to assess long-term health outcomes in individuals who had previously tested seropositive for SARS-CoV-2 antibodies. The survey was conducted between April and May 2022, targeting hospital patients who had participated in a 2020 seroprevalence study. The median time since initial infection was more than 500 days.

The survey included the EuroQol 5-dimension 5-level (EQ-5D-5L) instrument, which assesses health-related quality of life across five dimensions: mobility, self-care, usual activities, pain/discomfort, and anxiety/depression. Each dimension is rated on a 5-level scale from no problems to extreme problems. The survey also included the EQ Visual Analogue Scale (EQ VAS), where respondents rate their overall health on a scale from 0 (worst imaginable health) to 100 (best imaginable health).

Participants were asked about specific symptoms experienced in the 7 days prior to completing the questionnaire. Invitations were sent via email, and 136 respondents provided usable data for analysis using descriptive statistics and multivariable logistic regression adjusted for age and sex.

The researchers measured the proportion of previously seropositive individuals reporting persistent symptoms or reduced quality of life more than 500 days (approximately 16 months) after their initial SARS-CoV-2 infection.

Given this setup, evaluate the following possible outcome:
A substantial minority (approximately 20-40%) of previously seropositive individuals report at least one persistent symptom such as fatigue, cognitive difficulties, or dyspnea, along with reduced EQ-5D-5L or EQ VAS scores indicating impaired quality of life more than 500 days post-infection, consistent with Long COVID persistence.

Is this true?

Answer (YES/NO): NO